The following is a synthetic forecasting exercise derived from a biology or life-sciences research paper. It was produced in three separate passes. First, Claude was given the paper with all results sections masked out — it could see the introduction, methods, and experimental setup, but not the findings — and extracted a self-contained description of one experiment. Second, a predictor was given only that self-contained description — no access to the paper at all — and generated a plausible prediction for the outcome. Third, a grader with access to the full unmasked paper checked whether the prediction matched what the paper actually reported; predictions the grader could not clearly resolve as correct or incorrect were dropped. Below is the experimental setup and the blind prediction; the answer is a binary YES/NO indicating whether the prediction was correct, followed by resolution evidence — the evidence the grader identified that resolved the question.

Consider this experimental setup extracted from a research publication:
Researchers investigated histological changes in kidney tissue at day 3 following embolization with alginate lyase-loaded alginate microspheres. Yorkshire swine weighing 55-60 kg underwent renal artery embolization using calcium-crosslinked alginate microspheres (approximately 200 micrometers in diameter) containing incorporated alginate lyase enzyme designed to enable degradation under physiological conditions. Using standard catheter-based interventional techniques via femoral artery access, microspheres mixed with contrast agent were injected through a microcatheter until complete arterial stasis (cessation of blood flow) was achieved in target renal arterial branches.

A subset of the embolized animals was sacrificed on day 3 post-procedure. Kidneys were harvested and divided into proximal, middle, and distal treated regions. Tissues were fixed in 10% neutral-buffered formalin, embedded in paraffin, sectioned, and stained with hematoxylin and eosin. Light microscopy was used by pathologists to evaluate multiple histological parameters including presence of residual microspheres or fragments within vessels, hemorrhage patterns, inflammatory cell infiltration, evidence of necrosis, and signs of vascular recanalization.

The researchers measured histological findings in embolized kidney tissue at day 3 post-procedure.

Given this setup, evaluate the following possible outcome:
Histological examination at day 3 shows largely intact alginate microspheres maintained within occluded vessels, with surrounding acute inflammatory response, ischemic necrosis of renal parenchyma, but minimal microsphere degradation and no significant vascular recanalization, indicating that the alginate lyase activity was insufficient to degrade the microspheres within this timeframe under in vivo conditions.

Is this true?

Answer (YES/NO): NO